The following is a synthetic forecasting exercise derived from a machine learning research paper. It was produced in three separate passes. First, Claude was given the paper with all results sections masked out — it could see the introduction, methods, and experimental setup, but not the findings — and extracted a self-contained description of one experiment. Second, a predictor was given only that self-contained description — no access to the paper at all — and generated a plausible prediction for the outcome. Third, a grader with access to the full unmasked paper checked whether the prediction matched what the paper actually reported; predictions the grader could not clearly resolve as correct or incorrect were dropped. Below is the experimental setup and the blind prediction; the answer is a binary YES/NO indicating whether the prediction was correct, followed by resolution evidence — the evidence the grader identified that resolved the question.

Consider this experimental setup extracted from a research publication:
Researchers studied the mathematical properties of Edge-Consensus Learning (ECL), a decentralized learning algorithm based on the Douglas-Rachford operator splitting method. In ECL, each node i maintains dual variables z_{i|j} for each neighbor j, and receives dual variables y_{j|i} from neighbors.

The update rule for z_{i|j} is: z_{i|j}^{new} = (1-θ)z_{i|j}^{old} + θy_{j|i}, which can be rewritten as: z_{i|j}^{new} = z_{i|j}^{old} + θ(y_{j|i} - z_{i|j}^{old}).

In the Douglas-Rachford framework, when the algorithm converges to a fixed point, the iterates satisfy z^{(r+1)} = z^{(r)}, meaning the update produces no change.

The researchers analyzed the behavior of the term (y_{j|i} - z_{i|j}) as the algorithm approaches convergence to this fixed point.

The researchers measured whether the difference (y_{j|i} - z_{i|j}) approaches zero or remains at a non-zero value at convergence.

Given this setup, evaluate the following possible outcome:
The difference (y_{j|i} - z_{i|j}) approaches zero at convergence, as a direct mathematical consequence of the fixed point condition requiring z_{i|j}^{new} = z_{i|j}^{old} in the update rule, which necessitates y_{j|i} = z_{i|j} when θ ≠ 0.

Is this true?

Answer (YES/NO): YES